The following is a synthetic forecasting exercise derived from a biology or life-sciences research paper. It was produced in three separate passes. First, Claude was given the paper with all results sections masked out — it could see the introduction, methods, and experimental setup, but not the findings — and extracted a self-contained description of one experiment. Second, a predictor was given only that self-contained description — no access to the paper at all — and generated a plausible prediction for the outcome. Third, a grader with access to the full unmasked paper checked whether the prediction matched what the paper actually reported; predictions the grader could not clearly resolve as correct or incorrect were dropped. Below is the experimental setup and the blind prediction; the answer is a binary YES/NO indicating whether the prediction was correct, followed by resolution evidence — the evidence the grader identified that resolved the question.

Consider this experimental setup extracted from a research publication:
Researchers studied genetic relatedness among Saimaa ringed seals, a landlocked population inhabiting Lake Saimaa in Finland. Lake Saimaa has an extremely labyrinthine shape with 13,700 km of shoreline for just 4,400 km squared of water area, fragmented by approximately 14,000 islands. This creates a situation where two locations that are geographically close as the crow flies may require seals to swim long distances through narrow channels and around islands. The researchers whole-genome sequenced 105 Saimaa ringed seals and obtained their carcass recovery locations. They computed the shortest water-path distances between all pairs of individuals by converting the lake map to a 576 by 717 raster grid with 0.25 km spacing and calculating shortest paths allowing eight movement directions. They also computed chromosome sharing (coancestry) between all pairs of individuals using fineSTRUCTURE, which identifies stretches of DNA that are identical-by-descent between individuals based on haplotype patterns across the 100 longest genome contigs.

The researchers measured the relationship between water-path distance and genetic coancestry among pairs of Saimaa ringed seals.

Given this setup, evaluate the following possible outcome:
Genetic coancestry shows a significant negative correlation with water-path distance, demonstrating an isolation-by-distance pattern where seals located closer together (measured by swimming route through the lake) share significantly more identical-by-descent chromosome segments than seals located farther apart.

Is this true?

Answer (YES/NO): NO